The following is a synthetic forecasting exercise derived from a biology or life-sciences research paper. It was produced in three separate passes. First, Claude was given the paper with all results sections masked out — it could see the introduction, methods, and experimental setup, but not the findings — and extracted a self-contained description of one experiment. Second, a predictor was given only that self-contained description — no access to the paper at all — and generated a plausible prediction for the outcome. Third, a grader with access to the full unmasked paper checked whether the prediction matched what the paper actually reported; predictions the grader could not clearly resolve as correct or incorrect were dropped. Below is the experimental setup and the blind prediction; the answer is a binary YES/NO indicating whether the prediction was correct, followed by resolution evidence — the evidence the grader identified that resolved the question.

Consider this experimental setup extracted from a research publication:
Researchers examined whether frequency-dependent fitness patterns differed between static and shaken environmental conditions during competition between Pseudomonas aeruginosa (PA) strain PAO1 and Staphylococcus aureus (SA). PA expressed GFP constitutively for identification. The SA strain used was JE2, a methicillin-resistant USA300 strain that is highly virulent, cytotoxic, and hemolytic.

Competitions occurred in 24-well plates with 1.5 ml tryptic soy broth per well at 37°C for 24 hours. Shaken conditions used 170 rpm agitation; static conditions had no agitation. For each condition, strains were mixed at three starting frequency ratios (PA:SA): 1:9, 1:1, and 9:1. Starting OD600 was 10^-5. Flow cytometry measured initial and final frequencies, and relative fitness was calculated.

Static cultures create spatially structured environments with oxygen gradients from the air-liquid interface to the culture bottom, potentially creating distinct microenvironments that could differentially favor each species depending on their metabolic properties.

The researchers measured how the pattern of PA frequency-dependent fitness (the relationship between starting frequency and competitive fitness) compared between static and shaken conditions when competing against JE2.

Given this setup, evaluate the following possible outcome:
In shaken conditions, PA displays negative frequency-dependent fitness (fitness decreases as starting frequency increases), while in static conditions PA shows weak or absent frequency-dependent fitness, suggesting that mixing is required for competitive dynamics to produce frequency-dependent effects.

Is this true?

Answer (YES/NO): NO